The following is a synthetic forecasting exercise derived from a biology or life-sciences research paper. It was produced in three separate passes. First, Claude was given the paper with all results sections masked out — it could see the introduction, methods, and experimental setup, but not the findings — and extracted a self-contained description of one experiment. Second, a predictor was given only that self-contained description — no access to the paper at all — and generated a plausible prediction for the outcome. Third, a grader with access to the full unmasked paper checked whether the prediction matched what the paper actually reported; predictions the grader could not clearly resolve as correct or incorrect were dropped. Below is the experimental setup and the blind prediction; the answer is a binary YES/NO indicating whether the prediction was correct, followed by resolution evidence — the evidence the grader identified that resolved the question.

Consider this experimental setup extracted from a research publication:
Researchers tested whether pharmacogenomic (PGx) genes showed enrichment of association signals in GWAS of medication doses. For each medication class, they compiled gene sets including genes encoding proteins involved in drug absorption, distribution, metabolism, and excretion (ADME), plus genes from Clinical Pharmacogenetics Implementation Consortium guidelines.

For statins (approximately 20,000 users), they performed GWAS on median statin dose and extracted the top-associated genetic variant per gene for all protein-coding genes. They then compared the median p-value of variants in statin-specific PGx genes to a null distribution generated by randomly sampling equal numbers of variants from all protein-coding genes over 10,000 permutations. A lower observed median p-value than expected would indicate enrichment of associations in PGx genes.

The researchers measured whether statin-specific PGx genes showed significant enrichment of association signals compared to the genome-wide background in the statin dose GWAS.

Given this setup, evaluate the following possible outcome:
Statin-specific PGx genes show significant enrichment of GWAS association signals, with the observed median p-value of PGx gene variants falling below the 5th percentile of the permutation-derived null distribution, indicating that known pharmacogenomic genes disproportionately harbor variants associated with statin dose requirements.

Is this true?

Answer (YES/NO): NO